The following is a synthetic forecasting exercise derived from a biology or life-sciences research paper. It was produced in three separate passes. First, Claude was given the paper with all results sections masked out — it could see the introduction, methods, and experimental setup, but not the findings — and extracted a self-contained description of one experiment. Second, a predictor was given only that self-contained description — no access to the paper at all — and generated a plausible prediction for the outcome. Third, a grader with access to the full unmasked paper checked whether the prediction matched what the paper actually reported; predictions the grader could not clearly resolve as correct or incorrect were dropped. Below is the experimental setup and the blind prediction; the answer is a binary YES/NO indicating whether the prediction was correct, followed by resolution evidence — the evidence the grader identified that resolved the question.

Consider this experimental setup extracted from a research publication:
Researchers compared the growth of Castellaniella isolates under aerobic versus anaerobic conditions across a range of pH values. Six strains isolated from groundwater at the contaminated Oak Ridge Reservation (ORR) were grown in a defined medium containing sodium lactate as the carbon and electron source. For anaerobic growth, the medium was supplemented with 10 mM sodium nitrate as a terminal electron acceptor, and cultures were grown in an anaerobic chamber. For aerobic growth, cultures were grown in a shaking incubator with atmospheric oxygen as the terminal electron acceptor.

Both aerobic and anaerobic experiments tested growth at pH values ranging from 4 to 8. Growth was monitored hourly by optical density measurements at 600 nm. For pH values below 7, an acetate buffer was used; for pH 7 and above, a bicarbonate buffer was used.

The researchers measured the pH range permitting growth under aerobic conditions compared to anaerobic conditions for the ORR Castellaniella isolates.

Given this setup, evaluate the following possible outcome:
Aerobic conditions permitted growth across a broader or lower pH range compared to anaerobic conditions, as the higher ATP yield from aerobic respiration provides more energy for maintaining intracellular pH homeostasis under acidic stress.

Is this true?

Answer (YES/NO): NO